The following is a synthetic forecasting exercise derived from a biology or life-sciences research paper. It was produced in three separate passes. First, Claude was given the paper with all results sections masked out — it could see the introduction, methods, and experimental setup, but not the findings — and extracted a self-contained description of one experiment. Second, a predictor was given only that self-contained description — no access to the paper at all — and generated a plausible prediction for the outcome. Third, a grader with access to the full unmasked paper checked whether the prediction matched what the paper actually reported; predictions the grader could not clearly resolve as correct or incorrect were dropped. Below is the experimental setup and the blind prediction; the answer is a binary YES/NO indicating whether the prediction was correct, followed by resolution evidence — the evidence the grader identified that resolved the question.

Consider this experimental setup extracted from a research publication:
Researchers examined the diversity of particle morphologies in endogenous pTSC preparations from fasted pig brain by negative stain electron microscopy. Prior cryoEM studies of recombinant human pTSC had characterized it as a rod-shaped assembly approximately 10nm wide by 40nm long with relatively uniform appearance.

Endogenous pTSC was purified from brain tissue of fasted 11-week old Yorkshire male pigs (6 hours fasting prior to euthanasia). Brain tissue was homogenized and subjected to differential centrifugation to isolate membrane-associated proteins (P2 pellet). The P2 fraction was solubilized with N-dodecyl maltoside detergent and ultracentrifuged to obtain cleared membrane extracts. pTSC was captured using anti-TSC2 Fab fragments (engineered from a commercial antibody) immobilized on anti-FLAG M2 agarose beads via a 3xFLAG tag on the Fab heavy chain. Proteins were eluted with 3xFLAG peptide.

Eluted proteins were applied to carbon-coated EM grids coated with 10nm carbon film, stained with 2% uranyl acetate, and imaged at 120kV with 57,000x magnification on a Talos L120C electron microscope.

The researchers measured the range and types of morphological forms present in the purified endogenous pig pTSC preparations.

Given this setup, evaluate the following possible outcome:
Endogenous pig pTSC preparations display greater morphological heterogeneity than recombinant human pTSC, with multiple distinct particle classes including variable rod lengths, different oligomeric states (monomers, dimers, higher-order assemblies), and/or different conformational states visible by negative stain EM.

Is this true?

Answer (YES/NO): YES